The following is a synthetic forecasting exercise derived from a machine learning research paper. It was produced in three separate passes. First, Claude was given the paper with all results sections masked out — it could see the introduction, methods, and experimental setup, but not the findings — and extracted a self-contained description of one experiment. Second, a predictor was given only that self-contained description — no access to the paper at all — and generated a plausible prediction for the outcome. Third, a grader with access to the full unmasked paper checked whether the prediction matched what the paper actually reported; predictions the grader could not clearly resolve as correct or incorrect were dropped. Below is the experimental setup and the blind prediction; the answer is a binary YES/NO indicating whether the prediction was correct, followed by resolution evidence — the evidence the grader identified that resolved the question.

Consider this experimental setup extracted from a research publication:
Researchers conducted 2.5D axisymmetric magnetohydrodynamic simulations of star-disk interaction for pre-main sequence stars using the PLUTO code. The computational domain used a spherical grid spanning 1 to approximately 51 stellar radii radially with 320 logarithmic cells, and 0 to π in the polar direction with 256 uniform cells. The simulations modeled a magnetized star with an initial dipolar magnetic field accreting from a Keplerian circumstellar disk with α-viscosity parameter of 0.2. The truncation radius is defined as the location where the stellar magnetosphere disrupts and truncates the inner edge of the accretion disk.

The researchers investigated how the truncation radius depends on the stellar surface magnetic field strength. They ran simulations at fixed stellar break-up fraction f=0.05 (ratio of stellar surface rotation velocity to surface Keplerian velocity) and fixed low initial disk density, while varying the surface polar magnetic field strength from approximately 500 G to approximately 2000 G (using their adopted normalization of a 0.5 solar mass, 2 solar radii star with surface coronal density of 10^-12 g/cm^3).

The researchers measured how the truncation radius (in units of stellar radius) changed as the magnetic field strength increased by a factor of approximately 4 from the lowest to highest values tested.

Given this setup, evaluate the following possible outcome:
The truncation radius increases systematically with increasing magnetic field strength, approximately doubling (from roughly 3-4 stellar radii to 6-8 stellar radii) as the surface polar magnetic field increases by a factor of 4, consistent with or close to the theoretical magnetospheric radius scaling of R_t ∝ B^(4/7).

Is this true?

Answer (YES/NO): NO